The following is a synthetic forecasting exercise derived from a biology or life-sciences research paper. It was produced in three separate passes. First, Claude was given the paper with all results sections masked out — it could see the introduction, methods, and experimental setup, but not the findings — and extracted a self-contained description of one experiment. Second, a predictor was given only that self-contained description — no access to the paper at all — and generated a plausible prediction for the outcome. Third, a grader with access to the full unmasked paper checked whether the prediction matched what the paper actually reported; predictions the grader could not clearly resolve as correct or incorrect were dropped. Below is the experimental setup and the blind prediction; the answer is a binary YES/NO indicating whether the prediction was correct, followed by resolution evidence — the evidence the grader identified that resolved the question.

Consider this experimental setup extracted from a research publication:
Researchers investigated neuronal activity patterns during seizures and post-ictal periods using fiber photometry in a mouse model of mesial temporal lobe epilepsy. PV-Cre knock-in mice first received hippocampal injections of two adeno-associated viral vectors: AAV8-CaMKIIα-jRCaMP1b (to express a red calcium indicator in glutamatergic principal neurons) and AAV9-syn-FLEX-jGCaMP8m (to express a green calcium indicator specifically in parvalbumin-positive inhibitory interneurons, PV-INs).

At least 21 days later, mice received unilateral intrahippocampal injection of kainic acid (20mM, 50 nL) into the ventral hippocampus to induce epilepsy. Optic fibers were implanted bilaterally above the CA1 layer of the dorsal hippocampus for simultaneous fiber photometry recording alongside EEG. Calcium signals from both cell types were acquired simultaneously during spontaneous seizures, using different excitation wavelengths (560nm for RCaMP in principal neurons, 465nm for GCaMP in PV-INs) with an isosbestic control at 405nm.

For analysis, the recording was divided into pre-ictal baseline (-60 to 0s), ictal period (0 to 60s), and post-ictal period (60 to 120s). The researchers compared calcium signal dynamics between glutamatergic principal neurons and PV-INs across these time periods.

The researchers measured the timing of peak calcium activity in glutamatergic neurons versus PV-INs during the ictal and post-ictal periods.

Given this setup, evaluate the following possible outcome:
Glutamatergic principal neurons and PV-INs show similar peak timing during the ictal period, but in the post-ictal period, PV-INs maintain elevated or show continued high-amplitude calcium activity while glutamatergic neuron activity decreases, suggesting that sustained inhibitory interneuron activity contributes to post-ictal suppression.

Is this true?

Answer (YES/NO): NO